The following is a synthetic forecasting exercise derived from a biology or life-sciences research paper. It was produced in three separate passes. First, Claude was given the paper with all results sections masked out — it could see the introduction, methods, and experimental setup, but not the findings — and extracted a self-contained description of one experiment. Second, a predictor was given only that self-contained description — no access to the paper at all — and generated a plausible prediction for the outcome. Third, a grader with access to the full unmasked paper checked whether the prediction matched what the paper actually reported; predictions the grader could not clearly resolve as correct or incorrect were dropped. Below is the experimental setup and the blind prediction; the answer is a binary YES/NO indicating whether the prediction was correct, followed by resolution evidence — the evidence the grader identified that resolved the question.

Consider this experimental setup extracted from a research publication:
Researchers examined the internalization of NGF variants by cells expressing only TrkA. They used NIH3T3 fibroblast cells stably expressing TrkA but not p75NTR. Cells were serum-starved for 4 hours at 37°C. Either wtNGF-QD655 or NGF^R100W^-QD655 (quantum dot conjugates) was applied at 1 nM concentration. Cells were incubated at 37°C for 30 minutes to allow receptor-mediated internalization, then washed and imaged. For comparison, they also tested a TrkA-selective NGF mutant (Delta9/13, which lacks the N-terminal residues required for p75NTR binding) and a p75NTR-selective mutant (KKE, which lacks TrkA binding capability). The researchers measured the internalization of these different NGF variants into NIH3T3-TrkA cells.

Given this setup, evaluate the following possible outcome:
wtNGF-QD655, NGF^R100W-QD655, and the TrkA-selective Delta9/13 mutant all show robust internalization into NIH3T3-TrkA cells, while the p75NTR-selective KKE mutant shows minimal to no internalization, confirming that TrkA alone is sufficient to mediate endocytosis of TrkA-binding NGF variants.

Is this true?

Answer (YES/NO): NO